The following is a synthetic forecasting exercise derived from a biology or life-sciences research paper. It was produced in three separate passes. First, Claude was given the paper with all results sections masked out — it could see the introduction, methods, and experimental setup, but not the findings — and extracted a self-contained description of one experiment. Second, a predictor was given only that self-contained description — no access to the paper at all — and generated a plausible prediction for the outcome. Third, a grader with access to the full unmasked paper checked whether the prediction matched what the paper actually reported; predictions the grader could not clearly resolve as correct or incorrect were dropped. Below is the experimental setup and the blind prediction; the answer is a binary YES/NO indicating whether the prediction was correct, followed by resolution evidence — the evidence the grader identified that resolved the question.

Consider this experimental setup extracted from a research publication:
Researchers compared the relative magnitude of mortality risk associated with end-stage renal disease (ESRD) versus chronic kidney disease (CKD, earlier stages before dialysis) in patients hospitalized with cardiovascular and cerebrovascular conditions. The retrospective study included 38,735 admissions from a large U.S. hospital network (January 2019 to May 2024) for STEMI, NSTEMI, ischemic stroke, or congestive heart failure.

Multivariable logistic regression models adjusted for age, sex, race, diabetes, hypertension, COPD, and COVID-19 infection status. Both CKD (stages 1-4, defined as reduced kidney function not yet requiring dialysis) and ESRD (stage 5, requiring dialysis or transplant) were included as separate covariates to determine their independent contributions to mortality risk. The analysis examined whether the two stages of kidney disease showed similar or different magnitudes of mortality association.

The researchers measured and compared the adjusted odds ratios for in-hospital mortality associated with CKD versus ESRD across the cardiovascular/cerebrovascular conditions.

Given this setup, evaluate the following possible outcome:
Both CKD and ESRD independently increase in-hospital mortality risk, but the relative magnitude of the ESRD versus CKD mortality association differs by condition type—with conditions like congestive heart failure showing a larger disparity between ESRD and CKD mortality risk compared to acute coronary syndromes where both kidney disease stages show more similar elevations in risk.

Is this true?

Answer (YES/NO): NO